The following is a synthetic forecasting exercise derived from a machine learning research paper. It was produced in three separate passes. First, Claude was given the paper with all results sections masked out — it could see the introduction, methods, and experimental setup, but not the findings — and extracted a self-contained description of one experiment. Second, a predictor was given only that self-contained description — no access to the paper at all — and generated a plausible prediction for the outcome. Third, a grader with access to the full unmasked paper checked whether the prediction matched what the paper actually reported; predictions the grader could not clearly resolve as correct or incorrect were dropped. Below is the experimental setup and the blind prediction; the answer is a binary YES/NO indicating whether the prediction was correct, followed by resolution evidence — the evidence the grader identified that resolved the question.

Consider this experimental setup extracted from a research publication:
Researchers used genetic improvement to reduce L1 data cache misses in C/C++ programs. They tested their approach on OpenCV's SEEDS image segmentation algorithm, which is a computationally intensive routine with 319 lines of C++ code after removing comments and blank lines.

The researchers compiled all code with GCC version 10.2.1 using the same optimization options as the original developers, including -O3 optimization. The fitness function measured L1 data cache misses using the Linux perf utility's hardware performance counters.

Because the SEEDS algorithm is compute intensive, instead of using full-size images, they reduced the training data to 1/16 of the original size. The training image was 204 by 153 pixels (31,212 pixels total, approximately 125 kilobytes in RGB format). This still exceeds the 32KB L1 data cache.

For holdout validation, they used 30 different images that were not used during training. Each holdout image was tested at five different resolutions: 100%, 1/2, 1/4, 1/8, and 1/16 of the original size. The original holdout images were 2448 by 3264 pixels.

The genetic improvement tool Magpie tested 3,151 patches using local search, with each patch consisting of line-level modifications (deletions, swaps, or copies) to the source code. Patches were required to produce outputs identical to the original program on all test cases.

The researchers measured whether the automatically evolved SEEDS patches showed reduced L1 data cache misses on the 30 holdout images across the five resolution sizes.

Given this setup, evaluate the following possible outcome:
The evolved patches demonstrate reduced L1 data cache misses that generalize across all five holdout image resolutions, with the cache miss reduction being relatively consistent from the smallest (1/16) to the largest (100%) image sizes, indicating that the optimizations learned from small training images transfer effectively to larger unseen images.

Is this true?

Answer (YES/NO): NO